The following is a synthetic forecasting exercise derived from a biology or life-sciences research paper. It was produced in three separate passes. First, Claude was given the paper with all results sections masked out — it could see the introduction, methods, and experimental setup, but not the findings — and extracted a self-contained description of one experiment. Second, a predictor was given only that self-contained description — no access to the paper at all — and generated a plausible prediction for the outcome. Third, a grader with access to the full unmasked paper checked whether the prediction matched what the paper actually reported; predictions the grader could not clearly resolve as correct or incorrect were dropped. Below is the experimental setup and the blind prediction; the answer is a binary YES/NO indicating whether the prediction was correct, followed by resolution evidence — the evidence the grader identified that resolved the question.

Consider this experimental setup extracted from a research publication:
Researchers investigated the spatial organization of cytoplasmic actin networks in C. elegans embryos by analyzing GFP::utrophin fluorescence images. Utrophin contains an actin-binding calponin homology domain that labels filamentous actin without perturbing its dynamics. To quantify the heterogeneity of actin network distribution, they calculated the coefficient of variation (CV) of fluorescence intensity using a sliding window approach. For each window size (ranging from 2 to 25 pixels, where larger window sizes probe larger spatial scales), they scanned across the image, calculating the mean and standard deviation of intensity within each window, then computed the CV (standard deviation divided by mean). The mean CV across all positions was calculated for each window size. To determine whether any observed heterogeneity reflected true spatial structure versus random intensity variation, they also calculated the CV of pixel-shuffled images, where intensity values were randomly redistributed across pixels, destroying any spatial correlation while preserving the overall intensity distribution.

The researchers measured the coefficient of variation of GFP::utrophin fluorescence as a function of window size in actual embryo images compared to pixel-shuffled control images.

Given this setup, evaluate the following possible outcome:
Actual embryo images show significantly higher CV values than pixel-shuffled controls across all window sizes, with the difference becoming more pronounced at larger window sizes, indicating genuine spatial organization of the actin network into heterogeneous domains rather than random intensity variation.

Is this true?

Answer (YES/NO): NO